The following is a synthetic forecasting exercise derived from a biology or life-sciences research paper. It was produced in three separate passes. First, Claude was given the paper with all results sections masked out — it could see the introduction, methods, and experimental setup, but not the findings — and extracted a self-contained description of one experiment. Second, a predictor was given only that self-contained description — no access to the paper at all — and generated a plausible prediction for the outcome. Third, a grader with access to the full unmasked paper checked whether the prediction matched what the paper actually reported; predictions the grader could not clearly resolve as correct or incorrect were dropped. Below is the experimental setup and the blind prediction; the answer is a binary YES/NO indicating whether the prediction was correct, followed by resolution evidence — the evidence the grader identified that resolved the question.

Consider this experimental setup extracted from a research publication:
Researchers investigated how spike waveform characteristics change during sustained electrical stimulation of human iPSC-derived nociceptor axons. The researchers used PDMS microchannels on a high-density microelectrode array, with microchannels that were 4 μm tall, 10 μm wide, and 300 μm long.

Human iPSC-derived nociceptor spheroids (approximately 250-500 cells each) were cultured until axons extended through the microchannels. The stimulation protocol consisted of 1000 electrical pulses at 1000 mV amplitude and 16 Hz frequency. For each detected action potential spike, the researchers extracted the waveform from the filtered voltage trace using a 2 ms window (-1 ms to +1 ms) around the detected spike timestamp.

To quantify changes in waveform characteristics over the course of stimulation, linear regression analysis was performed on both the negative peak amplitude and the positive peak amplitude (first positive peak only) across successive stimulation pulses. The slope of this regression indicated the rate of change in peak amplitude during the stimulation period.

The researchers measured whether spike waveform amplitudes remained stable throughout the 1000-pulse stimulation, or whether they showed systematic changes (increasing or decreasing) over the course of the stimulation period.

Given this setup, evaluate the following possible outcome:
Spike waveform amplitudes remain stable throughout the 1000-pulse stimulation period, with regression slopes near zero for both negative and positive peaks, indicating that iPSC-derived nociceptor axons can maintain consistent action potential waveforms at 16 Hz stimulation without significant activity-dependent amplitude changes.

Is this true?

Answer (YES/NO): NO